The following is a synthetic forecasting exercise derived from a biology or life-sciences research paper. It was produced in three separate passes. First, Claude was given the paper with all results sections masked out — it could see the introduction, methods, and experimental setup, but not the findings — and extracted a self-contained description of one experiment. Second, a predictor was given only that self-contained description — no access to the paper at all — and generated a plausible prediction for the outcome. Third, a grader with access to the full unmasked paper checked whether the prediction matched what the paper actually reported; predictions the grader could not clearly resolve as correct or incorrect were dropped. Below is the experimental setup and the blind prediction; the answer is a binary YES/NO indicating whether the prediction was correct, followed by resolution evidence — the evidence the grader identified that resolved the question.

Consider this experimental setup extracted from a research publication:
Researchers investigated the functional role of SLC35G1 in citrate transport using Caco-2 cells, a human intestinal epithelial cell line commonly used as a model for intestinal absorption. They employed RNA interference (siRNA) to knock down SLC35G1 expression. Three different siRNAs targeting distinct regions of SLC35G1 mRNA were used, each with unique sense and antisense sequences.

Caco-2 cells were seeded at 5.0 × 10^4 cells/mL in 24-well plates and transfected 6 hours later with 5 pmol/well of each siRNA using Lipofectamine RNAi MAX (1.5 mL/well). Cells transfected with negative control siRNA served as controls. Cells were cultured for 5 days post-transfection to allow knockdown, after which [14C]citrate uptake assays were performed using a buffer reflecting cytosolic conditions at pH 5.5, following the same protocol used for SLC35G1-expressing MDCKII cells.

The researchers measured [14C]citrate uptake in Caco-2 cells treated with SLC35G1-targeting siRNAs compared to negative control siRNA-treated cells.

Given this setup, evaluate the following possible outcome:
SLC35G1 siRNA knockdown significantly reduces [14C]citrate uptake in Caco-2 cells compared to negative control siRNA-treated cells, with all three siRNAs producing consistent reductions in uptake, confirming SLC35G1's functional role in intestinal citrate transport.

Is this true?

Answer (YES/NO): YES